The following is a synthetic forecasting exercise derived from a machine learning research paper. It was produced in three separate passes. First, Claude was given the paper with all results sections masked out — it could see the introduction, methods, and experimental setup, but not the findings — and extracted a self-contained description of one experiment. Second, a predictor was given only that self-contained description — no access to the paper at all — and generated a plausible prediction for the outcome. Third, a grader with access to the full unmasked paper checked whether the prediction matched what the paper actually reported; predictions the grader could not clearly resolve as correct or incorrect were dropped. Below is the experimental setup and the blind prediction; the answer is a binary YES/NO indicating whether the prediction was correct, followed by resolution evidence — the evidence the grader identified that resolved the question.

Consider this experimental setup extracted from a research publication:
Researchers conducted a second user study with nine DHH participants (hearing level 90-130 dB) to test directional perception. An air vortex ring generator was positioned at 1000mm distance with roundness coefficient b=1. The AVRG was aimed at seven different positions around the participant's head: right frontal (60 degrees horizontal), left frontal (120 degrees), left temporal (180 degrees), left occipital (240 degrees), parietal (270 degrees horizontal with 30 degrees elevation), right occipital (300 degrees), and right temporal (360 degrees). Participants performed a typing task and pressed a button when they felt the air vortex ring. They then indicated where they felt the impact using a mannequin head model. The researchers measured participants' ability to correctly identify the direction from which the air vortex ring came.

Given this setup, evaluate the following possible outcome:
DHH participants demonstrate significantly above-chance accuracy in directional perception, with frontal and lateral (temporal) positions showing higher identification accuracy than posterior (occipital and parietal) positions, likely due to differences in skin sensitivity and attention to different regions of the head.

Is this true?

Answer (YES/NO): NO